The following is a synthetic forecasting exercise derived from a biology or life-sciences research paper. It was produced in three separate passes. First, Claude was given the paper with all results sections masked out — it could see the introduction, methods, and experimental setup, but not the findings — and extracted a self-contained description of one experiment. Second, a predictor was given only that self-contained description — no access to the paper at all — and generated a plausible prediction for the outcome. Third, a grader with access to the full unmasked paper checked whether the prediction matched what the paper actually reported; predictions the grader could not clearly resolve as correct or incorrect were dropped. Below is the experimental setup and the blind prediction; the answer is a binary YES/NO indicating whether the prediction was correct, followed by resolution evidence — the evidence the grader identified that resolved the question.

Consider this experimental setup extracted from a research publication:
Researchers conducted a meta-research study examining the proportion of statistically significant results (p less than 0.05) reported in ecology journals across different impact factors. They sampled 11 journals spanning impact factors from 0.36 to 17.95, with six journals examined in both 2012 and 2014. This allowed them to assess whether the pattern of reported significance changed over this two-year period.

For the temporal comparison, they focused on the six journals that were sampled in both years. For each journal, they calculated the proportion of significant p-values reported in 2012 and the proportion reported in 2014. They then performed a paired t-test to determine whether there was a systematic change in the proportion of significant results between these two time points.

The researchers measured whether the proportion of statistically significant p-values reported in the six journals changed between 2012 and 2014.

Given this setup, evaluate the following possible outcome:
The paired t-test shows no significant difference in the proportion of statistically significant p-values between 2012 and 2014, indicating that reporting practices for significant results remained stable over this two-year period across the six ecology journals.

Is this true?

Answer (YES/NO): NO